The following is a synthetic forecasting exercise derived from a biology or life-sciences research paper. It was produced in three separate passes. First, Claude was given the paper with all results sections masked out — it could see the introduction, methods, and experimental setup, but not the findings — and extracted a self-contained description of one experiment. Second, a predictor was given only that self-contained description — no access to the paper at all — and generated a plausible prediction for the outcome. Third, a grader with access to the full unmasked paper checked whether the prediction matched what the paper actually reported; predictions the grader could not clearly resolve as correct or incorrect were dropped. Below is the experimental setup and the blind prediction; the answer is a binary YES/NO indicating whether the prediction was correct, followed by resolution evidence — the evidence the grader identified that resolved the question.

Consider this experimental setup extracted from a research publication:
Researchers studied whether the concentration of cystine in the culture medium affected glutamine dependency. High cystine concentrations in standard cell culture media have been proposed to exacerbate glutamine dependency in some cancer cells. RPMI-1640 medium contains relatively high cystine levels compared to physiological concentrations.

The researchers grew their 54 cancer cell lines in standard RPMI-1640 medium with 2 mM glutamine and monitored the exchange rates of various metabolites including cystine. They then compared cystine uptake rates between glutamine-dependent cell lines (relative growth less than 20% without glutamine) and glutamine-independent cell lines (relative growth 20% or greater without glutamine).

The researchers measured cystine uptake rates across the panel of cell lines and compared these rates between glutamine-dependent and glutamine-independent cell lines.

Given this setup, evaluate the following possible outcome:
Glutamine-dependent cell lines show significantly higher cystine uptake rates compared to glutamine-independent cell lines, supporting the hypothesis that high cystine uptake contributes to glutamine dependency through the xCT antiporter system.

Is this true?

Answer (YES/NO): NO